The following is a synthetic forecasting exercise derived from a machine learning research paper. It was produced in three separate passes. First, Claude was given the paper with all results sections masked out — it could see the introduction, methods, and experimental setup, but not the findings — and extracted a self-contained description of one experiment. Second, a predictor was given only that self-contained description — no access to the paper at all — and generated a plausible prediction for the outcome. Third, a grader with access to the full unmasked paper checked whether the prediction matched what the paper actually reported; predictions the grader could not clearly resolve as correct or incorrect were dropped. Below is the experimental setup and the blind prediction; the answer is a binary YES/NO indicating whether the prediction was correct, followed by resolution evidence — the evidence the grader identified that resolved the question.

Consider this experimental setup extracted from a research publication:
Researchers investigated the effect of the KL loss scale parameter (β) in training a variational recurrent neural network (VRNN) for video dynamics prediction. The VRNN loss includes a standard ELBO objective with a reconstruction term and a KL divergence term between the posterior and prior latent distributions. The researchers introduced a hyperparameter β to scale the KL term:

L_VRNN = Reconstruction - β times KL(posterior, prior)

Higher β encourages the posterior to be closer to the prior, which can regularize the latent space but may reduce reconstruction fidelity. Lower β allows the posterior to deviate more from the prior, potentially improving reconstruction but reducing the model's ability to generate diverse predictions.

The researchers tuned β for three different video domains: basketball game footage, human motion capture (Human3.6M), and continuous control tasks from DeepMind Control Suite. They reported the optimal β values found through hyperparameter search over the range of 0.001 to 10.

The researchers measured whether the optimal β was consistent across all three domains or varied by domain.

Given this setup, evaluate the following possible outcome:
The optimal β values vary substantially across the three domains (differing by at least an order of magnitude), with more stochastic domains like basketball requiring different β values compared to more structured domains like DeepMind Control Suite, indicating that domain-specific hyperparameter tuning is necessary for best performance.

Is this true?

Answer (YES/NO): NO